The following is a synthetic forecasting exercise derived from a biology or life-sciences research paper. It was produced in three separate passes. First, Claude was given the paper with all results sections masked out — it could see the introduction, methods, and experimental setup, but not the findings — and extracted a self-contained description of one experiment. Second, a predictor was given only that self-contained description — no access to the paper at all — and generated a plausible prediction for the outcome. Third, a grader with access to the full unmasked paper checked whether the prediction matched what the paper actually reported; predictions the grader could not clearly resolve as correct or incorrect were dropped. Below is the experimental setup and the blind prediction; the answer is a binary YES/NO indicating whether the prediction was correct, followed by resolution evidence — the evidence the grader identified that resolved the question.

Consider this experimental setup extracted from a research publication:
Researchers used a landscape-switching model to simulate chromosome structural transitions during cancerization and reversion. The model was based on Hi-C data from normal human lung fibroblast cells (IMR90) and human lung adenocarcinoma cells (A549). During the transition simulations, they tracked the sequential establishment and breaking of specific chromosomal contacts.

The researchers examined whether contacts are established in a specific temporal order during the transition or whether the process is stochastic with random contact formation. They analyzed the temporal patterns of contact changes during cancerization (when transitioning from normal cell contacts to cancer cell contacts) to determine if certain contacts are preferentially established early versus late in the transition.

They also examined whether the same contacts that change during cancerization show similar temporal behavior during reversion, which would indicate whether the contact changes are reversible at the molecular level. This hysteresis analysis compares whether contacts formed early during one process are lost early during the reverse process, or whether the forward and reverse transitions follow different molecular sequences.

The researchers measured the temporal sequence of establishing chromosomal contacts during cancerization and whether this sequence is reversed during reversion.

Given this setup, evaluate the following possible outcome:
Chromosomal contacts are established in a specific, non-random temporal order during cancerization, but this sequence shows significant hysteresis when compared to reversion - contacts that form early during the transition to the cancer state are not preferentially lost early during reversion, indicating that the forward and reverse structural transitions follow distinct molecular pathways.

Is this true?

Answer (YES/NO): YES